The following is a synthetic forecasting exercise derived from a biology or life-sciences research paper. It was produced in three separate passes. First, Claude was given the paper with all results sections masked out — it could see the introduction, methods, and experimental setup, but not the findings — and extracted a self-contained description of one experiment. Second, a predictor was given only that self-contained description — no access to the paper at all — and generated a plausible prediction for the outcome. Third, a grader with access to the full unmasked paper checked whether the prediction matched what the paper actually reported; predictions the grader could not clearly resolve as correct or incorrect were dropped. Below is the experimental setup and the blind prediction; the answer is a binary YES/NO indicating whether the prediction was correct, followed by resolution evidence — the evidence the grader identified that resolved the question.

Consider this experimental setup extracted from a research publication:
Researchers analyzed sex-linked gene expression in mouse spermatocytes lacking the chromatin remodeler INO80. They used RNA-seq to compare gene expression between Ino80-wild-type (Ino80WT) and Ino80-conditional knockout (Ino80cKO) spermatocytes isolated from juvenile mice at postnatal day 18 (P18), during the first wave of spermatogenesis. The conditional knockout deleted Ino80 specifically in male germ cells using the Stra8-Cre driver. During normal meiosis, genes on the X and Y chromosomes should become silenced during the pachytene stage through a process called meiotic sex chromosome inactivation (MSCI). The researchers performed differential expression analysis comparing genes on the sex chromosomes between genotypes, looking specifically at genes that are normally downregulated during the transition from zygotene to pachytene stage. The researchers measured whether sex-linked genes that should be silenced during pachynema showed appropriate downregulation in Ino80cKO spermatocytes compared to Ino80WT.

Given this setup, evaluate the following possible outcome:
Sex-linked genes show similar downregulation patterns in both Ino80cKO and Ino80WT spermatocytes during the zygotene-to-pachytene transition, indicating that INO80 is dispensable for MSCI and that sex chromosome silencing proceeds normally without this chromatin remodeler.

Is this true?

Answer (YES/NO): NO